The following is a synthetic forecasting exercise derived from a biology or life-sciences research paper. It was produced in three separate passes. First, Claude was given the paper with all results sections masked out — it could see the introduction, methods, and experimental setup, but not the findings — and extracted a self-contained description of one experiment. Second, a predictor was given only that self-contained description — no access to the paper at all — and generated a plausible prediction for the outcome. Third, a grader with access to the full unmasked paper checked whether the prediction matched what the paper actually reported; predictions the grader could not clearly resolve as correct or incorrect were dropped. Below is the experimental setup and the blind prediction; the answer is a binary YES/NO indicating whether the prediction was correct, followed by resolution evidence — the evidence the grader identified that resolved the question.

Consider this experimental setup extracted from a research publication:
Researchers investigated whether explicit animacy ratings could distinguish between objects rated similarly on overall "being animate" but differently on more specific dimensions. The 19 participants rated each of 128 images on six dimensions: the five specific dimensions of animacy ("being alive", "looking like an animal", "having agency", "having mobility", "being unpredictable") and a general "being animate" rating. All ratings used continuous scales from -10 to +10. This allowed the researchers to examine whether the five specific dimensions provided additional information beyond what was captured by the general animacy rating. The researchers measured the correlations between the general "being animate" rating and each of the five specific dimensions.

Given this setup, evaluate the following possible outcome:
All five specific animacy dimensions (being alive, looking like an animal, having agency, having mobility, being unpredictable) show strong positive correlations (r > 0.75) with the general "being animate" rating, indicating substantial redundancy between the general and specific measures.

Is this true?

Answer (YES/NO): NO